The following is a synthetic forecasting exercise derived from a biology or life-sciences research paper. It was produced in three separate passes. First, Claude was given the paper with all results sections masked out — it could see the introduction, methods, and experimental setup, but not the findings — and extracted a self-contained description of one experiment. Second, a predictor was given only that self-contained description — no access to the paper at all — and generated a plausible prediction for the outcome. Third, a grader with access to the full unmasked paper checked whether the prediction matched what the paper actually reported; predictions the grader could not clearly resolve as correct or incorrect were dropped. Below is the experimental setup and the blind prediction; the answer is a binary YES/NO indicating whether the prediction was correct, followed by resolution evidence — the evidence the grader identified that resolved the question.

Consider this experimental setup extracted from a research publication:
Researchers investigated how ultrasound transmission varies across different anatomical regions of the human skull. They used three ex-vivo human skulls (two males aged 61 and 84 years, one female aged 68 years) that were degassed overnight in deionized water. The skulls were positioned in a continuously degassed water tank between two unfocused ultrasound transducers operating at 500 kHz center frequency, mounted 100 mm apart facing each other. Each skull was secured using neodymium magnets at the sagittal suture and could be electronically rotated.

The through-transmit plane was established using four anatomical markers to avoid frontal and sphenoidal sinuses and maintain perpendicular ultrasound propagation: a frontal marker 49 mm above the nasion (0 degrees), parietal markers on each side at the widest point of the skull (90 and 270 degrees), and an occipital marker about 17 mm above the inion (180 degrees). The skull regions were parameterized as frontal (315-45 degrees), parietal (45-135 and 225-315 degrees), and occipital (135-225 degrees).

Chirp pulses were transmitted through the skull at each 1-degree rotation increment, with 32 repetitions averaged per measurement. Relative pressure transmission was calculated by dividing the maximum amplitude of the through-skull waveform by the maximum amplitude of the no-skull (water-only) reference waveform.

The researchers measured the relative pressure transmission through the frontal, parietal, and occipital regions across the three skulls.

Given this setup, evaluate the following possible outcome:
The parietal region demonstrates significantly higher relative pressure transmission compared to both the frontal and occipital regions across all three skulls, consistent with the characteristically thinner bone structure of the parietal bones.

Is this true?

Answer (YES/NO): YES